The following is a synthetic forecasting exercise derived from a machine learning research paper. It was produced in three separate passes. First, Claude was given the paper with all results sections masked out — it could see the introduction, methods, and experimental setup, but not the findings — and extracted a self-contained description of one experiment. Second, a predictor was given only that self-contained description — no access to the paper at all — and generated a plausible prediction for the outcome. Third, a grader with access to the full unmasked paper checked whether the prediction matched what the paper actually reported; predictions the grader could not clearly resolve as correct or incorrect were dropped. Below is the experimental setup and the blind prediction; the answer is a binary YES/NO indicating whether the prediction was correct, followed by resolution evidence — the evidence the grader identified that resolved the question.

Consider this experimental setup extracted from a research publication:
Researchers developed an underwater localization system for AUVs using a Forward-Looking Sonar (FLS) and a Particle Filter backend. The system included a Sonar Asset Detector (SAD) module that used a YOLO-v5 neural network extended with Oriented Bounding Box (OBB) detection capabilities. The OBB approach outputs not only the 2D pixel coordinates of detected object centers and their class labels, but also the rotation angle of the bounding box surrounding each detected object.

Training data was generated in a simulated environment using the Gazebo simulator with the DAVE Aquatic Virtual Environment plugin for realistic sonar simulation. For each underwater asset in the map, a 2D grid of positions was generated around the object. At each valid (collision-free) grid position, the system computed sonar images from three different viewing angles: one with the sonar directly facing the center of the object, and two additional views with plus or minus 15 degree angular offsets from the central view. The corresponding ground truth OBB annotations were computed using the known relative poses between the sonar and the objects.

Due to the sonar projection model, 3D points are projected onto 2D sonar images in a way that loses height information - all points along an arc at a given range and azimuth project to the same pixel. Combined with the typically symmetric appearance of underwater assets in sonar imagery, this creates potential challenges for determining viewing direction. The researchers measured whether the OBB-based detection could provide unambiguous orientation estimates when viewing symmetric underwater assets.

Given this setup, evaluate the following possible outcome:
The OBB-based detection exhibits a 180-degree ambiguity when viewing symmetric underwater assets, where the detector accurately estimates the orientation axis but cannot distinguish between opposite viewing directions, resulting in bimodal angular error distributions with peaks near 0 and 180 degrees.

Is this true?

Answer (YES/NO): YES